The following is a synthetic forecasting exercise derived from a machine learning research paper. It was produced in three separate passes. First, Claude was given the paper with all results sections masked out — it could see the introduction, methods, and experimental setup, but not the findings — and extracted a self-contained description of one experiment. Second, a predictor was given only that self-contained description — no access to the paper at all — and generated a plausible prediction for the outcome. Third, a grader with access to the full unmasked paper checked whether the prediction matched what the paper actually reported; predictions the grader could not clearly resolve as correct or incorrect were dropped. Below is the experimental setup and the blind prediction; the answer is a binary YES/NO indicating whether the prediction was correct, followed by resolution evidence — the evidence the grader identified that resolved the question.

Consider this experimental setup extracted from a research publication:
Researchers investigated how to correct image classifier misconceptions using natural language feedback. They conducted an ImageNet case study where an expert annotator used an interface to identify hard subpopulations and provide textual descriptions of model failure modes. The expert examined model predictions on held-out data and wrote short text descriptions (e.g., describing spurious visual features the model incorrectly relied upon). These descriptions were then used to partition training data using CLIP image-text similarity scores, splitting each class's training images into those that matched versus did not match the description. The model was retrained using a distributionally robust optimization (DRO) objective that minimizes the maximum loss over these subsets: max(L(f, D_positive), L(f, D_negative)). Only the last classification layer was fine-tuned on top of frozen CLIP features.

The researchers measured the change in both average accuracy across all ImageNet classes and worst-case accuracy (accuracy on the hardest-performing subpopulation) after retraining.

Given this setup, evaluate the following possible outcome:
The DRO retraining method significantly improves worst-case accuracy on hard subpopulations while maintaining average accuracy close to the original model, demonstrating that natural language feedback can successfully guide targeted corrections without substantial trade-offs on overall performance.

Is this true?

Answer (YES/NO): YES